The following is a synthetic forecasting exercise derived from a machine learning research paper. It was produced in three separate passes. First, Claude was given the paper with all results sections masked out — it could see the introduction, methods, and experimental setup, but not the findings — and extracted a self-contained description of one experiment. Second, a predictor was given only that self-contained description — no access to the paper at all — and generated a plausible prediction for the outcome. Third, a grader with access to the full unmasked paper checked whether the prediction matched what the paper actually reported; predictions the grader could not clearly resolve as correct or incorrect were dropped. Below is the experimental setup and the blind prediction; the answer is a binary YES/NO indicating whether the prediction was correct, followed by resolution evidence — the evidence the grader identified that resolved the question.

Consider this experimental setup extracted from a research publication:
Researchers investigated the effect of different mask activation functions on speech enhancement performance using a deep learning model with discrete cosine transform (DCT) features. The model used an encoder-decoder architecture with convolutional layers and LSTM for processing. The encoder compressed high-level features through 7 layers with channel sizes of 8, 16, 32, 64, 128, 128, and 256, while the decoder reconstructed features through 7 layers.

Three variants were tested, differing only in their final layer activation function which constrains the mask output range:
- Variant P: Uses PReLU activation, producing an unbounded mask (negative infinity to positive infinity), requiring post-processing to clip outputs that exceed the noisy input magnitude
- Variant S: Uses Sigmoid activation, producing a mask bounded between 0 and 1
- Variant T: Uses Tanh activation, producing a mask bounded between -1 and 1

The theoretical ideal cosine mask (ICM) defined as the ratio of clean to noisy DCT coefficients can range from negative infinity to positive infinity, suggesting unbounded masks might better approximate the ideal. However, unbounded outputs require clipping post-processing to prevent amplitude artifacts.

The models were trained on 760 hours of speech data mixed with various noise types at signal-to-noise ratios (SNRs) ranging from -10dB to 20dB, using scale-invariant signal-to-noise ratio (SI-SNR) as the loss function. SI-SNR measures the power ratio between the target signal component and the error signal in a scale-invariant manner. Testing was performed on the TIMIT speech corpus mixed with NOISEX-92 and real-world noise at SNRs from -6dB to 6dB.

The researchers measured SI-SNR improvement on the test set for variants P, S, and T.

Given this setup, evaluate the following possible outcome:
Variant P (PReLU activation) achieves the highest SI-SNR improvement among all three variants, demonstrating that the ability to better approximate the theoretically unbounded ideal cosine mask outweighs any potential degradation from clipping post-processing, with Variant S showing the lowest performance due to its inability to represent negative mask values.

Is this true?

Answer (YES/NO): NO